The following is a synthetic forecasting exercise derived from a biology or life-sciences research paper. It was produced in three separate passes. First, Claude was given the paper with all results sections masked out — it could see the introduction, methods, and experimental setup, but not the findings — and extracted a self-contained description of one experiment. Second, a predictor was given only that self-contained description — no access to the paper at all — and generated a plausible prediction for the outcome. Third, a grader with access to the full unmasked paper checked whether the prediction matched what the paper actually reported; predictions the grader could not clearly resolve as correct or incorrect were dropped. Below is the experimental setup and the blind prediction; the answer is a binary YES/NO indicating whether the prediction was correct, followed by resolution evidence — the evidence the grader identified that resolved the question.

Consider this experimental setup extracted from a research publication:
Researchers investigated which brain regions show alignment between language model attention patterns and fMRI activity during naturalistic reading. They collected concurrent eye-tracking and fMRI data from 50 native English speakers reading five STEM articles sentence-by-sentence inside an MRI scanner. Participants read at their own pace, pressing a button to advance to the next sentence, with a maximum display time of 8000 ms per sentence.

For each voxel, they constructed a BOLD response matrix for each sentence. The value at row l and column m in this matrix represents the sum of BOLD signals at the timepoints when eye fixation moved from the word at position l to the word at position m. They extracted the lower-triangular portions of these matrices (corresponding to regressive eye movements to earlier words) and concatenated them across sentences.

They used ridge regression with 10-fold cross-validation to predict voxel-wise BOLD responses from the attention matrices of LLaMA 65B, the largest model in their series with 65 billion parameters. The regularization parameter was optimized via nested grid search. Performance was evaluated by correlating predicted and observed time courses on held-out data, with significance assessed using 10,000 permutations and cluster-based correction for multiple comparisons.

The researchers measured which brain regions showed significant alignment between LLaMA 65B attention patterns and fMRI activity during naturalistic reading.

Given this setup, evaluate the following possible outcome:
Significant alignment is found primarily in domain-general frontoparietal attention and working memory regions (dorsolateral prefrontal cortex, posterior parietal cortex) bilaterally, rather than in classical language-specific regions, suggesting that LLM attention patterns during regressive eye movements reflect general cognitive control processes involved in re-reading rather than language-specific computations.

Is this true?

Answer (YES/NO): NO